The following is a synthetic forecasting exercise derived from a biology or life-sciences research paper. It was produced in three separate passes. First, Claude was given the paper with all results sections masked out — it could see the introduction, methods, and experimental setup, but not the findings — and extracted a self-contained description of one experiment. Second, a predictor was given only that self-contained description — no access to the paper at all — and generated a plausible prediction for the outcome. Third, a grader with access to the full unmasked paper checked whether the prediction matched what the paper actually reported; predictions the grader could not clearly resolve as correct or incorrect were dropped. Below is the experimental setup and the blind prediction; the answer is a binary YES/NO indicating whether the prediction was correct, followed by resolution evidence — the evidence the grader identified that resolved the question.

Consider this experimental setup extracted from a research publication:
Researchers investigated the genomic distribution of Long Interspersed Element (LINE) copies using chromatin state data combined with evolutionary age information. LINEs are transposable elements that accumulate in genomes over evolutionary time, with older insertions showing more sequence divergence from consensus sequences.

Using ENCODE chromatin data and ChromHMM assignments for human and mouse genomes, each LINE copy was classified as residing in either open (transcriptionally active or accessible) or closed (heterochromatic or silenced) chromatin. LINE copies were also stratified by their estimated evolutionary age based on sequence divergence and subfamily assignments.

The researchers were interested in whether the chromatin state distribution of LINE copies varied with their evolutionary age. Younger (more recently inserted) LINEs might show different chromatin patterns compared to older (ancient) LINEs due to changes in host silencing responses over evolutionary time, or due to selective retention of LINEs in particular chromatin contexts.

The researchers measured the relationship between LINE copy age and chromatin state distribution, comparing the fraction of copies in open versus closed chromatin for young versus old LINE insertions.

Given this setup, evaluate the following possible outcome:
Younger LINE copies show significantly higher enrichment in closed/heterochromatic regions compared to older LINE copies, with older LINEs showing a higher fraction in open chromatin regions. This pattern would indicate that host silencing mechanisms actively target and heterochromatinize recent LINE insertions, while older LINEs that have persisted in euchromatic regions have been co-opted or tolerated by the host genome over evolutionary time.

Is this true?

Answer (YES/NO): YES